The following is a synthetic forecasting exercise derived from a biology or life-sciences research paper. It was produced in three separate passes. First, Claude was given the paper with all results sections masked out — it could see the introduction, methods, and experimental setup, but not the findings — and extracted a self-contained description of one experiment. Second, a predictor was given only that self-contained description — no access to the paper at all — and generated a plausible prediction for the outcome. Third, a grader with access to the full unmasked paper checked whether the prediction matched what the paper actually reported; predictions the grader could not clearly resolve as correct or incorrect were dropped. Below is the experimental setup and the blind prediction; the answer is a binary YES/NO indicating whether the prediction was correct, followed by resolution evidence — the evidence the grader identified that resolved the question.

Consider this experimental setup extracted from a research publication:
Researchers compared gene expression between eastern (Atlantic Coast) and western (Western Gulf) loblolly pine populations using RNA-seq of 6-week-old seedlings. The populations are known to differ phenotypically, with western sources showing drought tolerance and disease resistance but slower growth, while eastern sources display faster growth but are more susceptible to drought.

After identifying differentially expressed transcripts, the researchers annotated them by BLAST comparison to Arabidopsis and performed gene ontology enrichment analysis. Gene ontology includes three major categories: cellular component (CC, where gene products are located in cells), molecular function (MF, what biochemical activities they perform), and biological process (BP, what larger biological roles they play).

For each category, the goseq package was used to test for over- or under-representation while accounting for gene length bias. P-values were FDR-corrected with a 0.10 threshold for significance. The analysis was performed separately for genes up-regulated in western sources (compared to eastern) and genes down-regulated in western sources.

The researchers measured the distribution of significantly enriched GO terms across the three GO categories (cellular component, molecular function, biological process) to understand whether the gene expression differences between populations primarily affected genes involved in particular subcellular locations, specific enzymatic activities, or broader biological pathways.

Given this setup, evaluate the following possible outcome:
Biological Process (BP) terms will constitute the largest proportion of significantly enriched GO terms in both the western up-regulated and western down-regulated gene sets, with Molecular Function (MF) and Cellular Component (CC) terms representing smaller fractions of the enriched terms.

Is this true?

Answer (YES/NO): NO